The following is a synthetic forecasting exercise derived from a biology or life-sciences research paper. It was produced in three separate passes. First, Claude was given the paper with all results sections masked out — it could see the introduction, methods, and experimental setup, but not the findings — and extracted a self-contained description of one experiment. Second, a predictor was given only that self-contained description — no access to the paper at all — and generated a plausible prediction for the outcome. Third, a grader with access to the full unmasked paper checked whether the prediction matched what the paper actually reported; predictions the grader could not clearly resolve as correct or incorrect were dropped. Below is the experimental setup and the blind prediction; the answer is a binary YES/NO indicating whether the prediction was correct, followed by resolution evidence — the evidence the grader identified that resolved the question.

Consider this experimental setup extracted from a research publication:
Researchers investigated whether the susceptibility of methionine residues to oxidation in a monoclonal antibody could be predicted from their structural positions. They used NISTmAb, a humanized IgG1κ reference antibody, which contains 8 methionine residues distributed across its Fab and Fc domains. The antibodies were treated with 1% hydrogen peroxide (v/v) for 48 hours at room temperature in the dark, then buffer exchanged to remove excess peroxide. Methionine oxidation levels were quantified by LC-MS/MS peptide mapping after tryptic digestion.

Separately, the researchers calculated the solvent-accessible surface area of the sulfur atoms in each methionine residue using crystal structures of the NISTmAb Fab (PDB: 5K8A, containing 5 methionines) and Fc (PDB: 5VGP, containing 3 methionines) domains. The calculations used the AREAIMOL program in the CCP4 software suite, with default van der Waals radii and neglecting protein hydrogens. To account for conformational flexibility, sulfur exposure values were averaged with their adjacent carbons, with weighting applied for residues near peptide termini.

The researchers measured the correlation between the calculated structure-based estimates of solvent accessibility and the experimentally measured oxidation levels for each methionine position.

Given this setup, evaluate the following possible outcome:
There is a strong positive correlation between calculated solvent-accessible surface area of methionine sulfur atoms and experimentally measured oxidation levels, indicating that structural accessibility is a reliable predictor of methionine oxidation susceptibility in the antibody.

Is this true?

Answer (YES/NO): YES